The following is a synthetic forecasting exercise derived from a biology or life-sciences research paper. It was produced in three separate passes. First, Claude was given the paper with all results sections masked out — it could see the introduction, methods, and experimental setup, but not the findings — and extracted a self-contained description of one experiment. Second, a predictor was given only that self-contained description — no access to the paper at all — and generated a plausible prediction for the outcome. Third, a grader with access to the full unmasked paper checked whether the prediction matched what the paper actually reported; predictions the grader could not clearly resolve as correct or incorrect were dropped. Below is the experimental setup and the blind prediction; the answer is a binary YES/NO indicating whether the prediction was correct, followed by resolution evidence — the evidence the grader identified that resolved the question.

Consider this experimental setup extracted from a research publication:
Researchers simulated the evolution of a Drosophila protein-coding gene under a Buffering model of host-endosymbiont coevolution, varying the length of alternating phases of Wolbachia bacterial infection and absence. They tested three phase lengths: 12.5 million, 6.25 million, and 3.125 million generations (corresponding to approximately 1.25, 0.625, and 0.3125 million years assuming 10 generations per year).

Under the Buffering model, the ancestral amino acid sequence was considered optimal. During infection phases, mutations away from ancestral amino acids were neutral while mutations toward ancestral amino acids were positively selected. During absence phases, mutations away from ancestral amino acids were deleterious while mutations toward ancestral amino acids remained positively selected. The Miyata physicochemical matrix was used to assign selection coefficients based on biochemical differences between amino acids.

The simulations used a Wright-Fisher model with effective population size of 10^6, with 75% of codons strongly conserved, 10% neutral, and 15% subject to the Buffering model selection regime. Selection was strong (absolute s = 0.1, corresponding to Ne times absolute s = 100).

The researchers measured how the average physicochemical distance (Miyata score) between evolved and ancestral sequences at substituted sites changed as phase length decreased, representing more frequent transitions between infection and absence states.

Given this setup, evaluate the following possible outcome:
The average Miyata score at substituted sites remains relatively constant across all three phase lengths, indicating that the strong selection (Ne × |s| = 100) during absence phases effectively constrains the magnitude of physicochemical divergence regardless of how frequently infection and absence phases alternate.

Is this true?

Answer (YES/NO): YES